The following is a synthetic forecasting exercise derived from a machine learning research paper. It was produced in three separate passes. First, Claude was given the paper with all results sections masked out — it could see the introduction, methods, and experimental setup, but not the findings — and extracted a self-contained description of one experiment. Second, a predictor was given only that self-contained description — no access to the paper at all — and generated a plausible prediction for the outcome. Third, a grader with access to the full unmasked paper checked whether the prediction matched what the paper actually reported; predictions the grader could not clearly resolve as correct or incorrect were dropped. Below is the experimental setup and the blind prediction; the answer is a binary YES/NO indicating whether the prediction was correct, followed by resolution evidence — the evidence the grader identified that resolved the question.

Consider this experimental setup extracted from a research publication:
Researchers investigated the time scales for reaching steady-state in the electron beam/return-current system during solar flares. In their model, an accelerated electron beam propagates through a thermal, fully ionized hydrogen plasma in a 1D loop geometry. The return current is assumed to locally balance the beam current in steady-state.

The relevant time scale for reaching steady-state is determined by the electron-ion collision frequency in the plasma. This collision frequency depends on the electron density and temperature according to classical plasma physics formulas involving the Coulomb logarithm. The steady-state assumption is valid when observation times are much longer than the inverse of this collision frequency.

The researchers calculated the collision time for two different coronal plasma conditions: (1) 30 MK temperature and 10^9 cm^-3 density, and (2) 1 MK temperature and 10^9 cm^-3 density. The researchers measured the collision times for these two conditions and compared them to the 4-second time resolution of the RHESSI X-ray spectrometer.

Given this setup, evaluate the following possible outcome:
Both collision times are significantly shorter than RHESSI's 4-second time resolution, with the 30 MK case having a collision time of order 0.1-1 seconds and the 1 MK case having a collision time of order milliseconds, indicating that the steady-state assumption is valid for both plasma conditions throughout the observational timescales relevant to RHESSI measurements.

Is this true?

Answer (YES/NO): NO